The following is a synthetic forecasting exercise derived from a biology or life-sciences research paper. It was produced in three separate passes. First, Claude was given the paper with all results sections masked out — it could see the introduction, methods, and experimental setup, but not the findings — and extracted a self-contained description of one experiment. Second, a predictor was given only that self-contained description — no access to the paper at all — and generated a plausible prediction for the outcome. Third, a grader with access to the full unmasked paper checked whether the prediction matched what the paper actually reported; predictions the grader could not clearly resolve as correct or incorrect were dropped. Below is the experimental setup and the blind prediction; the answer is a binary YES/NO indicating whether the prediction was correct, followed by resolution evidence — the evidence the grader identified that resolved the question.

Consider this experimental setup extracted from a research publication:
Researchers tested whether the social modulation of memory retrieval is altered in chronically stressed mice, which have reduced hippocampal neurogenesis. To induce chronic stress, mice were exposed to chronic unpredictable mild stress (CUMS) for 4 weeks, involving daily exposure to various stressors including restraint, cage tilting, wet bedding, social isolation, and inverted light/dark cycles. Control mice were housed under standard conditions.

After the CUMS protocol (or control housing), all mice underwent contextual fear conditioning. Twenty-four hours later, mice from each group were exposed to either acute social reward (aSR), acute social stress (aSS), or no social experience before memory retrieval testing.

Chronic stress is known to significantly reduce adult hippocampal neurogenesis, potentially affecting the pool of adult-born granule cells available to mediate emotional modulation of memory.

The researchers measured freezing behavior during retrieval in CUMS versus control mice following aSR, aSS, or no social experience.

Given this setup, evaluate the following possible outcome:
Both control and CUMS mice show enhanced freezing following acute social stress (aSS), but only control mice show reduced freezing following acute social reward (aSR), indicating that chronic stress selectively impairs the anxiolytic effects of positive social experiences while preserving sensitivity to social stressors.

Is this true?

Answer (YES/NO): NO